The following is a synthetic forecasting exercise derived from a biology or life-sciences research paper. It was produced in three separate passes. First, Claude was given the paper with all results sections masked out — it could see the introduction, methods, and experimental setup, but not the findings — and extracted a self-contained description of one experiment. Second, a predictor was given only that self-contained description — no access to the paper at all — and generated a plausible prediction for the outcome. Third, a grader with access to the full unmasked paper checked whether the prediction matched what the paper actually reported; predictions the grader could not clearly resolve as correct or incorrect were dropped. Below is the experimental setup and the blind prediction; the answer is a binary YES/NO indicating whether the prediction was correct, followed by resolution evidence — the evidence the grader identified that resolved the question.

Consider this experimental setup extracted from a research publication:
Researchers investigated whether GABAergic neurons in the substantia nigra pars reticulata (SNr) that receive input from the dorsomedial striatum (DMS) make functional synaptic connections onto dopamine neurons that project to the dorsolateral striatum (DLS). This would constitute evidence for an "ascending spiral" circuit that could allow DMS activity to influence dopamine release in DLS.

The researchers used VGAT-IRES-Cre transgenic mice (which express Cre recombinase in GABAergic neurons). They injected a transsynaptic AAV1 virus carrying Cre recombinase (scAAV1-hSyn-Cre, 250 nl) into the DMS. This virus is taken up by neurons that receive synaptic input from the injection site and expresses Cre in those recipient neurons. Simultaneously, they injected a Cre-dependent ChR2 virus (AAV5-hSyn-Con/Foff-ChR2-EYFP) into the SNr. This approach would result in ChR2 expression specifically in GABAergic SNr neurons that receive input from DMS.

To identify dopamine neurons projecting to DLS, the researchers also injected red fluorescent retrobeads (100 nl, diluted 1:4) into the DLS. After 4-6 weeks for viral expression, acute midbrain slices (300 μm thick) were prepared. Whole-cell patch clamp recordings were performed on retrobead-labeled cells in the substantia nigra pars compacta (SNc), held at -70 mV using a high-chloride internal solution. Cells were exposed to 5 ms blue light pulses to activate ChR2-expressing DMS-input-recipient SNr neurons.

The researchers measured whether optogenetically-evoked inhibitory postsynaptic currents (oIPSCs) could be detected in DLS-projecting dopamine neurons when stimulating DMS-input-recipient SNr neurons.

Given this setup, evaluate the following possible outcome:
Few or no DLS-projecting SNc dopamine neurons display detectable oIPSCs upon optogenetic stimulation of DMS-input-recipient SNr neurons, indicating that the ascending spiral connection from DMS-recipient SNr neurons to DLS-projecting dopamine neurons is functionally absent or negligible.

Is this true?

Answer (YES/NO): NO